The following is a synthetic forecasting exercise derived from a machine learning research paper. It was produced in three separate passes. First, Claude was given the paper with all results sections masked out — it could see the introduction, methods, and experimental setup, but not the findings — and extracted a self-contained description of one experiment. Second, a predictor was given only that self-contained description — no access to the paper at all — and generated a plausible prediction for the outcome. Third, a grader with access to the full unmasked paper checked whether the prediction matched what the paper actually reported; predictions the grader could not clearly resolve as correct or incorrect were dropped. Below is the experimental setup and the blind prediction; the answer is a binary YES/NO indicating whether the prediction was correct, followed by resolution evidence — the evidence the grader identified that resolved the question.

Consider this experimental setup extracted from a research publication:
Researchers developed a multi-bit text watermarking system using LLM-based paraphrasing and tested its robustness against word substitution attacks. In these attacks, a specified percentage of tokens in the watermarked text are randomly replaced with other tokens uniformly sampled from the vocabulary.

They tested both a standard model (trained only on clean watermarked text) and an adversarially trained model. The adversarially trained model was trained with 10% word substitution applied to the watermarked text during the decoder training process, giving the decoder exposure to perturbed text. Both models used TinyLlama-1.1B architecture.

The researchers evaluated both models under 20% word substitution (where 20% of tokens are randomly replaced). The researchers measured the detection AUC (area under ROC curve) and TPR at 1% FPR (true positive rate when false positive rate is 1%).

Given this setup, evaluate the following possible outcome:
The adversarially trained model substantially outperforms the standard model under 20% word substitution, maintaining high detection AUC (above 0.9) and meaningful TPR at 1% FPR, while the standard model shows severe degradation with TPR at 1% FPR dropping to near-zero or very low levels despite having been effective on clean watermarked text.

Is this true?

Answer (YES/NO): NO